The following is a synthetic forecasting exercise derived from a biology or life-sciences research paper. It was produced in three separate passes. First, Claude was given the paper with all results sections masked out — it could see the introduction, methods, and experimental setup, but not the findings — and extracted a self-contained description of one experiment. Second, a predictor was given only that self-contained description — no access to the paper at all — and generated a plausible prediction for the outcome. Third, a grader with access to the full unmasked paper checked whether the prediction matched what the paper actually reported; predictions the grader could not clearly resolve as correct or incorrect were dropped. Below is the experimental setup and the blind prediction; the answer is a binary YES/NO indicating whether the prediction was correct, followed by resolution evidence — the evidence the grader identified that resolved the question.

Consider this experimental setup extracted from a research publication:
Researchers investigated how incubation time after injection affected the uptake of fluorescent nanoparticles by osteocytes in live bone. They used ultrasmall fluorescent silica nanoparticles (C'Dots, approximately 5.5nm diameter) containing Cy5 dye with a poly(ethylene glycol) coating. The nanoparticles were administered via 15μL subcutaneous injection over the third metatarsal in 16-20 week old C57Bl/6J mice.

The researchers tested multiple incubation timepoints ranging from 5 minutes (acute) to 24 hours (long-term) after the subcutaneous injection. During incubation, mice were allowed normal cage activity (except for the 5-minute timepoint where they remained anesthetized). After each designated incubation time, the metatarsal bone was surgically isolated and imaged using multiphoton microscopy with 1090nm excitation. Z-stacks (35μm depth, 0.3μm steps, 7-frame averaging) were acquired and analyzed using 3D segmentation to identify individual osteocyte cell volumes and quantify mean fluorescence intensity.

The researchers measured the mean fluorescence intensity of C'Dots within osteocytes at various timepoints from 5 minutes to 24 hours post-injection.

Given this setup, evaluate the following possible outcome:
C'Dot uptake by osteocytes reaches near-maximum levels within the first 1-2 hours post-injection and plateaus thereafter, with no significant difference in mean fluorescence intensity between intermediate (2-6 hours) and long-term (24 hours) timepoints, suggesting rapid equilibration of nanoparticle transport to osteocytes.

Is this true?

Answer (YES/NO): NO